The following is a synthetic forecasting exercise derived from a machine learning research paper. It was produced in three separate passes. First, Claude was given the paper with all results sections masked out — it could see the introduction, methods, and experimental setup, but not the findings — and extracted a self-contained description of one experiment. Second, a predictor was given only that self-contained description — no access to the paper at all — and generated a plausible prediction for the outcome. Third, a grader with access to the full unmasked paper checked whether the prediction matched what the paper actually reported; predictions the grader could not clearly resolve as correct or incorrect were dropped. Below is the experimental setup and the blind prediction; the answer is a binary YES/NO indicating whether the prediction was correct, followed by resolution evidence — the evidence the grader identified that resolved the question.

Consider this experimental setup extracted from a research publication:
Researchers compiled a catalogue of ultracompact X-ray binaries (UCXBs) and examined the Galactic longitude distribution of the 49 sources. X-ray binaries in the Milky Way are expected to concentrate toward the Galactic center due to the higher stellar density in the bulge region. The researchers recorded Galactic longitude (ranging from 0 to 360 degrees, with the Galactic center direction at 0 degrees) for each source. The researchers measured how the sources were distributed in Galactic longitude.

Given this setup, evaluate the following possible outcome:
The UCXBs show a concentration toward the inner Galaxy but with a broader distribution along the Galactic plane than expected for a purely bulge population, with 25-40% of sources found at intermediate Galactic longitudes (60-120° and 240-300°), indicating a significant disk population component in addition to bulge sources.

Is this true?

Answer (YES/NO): NO